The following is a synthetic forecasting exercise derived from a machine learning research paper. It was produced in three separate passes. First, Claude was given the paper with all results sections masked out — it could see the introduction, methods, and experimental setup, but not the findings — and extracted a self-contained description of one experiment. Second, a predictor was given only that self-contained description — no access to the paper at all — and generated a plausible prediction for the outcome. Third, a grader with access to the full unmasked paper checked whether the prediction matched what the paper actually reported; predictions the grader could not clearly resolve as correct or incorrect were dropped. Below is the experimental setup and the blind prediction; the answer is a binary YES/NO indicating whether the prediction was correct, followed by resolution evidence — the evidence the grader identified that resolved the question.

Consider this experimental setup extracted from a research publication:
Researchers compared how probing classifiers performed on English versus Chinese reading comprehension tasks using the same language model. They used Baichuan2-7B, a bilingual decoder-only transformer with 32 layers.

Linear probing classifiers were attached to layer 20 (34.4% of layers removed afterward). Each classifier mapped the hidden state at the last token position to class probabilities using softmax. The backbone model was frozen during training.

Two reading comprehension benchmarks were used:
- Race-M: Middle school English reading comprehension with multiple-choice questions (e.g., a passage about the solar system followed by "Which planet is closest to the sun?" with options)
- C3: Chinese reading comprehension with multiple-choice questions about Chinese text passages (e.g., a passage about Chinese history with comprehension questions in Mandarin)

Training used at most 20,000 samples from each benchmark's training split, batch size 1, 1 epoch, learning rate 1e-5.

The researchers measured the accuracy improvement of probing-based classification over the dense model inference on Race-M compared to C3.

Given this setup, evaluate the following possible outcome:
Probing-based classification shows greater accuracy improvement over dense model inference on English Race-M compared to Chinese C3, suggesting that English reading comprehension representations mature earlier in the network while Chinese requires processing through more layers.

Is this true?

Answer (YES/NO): YES